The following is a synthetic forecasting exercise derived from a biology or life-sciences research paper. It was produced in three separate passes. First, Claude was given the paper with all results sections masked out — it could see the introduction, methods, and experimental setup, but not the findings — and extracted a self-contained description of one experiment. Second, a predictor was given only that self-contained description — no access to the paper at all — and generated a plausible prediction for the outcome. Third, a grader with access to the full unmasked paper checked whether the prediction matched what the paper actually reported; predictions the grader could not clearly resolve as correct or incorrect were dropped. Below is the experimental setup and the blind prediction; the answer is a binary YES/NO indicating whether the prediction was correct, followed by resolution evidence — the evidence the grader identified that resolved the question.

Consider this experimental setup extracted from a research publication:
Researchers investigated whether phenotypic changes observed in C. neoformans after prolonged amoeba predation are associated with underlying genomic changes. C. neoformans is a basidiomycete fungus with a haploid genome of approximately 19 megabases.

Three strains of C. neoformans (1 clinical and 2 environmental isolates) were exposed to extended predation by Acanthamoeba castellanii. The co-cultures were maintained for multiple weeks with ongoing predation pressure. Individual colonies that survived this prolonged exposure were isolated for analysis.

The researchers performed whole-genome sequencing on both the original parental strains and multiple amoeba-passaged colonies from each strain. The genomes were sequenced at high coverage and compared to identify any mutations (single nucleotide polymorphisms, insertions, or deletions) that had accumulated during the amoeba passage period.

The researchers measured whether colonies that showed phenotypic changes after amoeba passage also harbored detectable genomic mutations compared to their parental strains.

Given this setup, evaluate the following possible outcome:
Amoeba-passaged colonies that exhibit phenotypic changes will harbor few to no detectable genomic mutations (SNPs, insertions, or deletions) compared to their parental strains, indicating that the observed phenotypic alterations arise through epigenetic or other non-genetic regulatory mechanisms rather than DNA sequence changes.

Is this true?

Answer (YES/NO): NO